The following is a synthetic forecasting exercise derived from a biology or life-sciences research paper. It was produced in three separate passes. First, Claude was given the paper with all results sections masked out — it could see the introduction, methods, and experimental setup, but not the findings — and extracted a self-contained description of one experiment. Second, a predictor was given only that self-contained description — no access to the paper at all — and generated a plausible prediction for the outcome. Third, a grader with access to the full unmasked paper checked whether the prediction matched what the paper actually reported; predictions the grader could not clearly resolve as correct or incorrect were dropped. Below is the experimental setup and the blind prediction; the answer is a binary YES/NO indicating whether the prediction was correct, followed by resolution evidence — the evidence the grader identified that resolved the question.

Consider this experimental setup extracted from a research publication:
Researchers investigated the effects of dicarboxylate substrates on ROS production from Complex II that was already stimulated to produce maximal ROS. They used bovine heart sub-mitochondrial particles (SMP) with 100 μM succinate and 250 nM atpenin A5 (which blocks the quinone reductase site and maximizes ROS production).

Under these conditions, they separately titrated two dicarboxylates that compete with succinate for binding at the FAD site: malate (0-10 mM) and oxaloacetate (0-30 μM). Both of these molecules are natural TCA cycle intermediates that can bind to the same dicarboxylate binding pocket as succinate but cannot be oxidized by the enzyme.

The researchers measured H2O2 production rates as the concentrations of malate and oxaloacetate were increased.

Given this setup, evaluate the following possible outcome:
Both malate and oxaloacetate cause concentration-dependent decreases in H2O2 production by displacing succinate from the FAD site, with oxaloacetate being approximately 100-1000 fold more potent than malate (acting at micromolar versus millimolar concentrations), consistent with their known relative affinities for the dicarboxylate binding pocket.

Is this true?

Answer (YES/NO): YES